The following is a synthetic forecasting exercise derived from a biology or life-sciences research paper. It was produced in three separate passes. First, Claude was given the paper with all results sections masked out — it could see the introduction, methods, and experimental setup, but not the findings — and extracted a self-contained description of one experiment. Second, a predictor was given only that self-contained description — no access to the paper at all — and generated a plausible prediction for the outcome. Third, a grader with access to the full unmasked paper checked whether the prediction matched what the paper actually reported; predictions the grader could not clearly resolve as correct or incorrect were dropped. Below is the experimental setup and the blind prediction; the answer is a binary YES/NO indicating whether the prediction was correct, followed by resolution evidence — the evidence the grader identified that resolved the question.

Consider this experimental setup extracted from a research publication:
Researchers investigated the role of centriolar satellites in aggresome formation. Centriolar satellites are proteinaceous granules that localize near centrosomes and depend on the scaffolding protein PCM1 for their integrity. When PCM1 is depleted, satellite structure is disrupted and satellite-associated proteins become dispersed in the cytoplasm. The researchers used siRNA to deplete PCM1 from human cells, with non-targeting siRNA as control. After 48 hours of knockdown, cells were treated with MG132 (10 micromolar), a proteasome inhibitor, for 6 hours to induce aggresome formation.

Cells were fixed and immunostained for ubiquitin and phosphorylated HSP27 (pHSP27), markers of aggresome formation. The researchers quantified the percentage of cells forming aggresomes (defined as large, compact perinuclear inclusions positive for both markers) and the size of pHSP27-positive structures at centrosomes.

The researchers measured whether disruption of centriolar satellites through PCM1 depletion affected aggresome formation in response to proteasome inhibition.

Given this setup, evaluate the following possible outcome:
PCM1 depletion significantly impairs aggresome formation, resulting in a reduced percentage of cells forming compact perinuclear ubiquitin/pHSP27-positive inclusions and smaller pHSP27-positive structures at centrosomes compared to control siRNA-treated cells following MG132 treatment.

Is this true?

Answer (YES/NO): YES